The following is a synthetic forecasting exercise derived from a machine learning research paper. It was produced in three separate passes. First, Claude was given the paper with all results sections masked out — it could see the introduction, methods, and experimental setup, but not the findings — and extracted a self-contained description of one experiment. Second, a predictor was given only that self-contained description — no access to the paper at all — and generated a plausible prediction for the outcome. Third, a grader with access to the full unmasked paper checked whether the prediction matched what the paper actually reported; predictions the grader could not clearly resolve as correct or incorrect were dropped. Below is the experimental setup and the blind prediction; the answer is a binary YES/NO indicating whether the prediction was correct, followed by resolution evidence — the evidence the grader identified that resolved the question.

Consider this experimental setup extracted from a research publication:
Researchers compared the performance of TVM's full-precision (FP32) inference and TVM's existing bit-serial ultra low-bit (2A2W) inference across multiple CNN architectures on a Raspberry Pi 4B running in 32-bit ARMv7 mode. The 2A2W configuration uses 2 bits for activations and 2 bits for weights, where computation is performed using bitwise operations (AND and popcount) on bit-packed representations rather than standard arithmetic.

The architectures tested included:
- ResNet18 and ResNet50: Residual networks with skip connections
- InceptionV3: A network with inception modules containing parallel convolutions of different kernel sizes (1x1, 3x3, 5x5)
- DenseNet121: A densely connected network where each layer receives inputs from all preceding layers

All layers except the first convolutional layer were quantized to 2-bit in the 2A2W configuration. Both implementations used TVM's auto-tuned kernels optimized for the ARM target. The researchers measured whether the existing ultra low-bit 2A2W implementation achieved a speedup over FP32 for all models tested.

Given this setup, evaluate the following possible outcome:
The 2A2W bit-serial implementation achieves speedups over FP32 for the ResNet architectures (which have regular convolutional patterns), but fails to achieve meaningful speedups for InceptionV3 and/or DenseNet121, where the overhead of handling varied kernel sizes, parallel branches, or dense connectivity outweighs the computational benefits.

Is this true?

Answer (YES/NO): YES